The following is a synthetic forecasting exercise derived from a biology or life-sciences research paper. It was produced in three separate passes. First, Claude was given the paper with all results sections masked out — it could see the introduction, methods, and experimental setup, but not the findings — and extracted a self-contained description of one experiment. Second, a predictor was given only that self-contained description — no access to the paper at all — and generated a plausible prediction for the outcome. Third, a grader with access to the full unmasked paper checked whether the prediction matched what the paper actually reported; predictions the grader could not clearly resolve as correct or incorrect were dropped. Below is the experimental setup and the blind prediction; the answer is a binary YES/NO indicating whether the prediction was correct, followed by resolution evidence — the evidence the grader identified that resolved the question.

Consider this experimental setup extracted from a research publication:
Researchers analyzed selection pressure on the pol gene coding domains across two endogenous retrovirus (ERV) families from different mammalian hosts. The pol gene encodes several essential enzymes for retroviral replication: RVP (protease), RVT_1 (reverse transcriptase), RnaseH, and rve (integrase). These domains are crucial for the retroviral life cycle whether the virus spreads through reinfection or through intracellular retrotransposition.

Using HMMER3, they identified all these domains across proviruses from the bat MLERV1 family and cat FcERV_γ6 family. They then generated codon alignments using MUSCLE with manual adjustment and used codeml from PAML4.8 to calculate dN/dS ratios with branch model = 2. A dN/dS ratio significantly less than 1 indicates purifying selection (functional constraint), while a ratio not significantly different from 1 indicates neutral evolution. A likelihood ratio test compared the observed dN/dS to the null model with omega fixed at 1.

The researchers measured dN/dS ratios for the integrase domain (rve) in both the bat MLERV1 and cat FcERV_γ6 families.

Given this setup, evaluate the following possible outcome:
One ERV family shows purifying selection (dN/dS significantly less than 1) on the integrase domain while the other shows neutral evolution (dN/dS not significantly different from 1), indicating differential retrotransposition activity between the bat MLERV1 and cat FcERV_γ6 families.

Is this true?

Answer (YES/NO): NO